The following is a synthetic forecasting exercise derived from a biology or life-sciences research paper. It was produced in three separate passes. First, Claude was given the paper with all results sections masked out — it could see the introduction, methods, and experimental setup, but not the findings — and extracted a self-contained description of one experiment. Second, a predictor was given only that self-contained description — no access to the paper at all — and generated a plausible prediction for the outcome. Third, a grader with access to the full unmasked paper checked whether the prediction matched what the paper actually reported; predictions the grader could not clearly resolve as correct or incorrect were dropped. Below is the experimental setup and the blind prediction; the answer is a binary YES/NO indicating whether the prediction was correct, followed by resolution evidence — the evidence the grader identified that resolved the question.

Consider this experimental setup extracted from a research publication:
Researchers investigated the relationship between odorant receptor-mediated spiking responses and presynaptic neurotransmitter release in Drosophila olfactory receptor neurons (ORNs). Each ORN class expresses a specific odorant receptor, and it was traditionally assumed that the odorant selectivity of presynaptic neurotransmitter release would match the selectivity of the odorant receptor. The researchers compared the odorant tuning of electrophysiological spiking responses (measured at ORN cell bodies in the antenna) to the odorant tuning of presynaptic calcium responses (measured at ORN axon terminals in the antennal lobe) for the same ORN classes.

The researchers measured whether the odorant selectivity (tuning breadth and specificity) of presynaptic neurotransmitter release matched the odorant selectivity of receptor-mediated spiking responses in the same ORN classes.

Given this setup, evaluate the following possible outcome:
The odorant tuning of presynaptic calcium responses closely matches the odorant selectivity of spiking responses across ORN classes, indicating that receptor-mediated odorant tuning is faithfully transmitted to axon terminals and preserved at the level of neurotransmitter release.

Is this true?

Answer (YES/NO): NO